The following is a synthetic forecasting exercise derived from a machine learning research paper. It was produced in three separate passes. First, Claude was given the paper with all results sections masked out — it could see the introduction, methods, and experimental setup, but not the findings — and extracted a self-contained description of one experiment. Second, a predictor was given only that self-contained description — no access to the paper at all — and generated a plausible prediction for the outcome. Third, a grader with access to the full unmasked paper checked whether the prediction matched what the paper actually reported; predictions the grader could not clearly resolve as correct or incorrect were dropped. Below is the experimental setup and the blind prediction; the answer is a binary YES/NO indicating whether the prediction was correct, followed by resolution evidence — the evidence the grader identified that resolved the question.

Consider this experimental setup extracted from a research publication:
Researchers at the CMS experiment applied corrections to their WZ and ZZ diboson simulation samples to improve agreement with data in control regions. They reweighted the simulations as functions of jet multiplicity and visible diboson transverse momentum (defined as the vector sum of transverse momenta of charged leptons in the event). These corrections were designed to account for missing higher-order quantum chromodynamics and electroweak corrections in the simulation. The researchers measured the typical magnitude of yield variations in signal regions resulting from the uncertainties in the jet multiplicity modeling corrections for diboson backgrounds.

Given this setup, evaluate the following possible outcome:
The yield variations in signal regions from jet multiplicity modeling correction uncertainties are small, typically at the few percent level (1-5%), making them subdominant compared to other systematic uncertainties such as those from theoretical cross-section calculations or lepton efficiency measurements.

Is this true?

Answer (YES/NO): NO